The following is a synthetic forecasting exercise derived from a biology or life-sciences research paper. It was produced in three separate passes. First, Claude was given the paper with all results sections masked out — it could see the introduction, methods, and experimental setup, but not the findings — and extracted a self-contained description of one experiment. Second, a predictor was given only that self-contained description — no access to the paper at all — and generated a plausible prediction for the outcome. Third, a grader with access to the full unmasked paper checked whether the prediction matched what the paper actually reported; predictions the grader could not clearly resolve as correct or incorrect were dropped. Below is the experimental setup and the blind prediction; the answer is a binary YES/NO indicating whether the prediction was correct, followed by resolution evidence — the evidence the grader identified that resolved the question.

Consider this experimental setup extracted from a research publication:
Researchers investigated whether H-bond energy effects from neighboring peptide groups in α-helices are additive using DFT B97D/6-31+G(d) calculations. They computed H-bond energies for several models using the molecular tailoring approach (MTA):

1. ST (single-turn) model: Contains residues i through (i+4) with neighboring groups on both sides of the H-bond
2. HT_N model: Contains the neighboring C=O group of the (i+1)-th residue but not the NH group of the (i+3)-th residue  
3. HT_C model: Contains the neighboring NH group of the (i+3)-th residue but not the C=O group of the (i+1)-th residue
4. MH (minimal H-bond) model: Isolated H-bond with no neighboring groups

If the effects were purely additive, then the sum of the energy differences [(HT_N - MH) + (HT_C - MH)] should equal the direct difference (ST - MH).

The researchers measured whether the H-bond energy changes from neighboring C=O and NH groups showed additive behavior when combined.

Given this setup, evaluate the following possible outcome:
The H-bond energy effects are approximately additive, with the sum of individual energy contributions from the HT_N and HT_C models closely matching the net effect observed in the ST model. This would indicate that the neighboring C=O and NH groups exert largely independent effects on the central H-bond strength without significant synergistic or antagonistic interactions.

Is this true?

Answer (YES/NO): NO